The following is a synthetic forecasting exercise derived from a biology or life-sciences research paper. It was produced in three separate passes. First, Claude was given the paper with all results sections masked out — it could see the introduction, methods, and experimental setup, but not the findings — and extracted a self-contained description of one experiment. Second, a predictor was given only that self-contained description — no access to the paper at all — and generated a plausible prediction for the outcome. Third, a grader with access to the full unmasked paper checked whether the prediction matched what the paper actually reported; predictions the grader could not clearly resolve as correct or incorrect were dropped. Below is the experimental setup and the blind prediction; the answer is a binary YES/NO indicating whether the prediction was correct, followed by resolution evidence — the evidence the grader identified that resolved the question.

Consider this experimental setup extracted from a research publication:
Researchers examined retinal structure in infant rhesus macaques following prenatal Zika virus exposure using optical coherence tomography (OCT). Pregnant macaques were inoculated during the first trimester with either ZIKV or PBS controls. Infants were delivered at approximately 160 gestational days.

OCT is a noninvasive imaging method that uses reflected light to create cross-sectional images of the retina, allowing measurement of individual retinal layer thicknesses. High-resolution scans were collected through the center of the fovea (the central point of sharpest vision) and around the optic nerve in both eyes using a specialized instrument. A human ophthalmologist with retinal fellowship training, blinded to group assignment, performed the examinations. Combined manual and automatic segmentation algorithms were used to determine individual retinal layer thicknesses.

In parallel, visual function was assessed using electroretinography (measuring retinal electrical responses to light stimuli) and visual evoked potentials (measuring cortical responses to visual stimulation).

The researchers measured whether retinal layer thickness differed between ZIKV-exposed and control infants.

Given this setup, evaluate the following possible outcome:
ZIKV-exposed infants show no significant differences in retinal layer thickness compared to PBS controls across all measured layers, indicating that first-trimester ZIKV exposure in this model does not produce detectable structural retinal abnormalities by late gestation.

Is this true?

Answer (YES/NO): YES